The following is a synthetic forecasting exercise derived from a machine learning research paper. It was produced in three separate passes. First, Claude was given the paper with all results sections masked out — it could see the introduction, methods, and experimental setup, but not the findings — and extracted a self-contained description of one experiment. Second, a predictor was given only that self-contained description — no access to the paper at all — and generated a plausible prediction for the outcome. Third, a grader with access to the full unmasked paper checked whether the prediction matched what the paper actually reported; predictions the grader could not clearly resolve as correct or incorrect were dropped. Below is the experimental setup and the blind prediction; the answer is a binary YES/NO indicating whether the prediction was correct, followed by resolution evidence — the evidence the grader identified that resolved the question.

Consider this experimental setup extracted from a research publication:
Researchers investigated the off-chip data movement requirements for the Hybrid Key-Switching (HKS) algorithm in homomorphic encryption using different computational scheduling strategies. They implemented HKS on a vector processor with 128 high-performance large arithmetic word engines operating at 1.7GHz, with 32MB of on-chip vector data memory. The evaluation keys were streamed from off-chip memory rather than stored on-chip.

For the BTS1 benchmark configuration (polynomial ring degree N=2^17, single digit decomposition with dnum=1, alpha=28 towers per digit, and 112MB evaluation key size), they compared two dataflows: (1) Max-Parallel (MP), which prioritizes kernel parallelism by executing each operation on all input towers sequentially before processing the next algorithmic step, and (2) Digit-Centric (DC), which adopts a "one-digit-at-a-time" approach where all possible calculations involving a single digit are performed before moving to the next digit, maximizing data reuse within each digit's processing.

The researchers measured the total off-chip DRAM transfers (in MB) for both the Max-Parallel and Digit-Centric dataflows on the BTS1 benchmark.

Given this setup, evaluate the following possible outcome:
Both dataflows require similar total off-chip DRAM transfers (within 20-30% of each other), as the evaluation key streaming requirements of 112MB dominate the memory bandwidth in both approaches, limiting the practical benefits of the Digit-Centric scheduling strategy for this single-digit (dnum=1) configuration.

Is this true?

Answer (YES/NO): YES